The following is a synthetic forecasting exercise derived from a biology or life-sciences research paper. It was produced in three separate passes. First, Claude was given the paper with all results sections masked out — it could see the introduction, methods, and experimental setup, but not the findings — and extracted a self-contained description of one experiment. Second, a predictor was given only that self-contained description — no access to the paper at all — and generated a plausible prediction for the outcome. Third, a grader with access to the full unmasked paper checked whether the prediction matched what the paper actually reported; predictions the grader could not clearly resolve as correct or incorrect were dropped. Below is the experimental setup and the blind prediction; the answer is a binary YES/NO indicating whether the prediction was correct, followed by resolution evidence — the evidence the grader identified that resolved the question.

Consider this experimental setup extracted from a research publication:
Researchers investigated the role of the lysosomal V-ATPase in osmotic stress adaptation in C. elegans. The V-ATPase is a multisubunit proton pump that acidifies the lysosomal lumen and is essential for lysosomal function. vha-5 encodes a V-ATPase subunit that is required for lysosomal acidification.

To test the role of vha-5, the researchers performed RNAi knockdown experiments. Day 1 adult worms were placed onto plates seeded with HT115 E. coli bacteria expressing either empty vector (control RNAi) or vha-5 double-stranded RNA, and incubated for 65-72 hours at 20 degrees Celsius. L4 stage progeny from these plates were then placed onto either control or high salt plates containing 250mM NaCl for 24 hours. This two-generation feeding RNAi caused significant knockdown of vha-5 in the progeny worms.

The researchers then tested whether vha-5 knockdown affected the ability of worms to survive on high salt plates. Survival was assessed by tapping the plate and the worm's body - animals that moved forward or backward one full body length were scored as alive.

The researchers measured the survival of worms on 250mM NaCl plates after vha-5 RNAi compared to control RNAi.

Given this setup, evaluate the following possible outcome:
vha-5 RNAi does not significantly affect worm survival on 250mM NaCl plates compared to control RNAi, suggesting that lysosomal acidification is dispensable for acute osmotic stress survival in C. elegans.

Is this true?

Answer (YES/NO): NO